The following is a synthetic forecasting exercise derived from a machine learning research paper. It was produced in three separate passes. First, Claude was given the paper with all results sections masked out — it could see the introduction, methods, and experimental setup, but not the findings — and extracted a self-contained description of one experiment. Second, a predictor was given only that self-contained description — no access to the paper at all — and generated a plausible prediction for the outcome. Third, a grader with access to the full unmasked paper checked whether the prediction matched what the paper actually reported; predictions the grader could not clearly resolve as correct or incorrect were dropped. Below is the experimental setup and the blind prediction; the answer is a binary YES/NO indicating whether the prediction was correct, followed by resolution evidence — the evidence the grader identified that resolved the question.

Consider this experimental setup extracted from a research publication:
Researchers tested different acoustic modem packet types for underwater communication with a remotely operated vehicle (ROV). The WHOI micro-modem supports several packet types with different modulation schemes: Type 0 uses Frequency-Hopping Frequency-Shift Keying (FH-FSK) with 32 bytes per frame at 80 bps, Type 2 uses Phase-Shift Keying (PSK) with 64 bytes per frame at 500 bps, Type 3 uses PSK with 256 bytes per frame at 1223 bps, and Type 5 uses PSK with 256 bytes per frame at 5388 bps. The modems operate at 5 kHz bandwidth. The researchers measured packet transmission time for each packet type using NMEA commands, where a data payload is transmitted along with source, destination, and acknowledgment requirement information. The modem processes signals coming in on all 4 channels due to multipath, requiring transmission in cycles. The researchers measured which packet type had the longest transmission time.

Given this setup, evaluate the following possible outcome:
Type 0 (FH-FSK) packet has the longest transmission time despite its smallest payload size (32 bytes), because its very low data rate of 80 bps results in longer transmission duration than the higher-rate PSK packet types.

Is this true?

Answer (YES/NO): YES